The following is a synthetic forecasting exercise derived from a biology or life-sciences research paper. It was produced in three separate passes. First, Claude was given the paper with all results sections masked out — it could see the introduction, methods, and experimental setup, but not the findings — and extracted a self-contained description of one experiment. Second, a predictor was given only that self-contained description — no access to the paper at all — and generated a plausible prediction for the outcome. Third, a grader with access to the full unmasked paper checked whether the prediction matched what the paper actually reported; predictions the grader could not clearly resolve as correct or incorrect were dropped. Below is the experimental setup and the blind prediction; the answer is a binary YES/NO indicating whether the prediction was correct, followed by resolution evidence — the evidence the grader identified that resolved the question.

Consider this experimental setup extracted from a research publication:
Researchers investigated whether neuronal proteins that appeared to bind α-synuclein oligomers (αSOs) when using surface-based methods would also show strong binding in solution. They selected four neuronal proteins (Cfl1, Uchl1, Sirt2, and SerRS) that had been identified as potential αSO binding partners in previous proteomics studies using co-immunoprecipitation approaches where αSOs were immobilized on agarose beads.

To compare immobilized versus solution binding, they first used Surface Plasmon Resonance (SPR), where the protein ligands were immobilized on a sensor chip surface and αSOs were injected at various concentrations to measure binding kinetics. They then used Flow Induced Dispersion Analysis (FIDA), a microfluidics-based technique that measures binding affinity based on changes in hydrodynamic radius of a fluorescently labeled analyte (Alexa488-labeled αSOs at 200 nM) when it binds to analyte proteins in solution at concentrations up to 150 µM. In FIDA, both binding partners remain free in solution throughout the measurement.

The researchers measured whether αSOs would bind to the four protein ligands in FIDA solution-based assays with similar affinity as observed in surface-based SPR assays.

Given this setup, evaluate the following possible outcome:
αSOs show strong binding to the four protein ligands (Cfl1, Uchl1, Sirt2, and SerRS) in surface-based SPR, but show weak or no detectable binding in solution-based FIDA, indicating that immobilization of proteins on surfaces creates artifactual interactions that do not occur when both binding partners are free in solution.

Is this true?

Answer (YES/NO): YES